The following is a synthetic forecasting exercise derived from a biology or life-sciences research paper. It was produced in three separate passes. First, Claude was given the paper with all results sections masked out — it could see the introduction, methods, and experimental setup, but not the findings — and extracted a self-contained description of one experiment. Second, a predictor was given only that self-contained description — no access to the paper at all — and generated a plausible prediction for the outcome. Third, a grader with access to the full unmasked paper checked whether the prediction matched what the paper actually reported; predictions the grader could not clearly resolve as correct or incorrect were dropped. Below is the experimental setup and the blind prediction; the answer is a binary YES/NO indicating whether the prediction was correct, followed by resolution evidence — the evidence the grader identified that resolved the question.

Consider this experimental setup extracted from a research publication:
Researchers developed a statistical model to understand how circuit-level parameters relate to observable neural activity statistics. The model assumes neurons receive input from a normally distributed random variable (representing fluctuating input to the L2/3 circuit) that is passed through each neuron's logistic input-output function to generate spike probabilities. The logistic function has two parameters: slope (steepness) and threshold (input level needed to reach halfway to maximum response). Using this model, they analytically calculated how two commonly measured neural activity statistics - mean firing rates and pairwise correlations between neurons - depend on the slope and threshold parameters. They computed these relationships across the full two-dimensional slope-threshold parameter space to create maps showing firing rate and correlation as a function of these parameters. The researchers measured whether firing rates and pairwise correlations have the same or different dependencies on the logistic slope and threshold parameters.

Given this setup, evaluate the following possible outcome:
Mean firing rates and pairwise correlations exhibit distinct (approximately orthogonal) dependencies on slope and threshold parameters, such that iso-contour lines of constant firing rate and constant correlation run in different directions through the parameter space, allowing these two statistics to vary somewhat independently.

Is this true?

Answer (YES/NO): YES